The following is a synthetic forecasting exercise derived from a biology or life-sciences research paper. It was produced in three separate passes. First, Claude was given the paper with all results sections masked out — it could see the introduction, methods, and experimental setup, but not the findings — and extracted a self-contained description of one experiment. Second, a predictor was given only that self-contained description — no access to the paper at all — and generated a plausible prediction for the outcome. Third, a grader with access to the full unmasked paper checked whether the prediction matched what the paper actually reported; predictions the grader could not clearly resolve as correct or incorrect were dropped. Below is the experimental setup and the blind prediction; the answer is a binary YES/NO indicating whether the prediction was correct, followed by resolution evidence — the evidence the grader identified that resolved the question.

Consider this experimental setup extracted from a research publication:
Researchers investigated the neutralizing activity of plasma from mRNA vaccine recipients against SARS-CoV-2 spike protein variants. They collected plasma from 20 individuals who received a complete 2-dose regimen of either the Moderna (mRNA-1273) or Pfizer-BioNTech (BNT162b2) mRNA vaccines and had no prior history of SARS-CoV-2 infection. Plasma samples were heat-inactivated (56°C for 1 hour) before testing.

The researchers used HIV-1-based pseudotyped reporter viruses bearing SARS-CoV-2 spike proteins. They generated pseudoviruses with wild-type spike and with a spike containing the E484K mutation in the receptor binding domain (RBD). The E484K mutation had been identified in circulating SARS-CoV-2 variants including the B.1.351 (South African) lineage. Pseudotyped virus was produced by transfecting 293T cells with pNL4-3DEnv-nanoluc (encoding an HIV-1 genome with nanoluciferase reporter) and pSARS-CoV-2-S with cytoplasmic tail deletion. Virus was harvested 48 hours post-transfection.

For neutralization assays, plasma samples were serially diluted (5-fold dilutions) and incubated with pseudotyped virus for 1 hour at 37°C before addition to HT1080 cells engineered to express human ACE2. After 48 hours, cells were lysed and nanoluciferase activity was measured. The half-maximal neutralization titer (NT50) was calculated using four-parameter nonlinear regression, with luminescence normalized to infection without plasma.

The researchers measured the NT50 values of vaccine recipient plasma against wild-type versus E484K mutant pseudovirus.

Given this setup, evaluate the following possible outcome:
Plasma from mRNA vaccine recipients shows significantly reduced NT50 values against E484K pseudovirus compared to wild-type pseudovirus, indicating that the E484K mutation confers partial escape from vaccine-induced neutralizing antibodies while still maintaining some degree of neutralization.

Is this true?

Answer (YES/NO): YES